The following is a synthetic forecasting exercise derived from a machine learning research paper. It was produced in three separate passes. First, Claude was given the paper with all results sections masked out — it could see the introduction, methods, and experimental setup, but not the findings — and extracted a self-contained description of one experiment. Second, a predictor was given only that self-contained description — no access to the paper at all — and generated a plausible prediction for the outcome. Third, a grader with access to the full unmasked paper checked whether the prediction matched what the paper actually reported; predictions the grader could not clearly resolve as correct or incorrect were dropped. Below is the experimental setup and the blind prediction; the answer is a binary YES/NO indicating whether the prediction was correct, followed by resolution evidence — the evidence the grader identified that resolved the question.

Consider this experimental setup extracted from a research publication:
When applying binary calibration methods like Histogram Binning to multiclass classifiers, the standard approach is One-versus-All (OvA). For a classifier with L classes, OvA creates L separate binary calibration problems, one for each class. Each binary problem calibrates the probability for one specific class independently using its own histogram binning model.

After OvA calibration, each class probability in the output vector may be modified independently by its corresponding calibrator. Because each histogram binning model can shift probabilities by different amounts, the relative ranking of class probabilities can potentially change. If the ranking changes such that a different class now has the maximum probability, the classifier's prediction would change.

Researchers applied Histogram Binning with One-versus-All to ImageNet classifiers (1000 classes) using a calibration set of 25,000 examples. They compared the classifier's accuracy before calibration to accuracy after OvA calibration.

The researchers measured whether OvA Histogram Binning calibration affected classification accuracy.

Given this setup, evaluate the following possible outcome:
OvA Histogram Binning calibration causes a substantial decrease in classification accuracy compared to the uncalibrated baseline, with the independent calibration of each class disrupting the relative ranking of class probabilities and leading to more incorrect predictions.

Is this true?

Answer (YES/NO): YES